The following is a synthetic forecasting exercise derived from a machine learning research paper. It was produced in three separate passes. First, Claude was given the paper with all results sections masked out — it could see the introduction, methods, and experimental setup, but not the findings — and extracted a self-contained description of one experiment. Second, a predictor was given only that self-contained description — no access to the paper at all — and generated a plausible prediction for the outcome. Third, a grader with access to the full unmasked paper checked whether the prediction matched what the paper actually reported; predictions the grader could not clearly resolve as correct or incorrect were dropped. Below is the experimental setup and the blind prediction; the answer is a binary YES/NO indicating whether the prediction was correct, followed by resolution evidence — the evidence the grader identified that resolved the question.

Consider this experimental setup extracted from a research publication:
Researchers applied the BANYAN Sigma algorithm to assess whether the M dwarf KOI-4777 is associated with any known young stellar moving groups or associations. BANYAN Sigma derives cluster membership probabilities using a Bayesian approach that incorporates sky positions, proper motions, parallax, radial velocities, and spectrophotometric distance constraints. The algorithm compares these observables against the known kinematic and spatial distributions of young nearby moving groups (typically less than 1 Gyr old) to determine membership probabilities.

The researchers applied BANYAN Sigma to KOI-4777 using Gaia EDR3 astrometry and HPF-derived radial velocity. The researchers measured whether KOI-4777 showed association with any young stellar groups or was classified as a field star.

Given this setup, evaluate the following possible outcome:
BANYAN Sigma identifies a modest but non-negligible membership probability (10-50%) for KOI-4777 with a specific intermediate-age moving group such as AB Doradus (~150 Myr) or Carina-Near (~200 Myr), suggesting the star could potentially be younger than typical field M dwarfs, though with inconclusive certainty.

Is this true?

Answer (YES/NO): NO